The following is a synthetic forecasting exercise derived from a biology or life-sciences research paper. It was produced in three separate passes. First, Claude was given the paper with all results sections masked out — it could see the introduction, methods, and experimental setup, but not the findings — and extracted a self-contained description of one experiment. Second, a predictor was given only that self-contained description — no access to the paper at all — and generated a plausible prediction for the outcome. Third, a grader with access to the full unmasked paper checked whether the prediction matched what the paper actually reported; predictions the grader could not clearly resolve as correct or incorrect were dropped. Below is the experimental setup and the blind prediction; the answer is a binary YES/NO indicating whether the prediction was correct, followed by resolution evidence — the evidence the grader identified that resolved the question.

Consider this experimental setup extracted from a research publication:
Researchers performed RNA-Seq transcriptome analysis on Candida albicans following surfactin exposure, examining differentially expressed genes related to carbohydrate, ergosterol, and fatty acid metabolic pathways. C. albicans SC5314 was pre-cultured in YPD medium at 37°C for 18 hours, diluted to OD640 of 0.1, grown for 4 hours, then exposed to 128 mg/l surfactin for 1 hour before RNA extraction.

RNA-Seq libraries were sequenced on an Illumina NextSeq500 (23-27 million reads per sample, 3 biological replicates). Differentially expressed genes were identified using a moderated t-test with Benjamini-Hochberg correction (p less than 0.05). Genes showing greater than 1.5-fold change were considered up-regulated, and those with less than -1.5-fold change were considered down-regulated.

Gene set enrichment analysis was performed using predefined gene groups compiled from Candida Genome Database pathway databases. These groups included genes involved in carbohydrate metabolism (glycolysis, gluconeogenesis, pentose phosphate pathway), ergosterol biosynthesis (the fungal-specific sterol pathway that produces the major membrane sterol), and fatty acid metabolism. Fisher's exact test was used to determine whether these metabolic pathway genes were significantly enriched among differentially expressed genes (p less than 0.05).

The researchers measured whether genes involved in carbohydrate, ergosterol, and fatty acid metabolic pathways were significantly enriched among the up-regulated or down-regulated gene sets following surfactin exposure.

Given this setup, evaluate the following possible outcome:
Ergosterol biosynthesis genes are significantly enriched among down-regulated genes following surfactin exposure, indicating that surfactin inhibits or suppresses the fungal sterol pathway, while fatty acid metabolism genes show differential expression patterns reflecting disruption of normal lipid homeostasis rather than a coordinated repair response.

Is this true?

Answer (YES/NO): YES